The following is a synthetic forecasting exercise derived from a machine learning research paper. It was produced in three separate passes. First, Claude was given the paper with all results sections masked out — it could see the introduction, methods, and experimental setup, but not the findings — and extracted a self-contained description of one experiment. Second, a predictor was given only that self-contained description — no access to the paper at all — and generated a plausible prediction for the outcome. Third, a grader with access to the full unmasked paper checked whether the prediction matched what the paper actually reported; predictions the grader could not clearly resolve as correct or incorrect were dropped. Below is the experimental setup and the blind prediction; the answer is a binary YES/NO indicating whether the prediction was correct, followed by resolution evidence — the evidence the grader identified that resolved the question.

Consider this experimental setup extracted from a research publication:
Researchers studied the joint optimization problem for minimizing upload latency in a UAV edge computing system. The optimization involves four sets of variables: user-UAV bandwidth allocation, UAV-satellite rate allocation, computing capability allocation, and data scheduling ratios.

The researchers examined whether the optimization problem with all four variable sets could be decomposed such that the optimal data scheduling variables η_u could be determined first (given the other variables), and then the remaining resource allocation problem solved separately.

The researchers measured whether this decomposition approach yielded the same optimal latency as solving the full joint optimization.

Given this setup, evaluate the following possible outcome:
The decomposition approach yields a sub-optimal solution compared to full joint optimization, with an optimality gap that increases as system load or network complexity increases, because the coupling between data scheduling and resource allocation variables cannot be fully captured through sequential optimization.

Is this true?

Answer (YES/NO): NO